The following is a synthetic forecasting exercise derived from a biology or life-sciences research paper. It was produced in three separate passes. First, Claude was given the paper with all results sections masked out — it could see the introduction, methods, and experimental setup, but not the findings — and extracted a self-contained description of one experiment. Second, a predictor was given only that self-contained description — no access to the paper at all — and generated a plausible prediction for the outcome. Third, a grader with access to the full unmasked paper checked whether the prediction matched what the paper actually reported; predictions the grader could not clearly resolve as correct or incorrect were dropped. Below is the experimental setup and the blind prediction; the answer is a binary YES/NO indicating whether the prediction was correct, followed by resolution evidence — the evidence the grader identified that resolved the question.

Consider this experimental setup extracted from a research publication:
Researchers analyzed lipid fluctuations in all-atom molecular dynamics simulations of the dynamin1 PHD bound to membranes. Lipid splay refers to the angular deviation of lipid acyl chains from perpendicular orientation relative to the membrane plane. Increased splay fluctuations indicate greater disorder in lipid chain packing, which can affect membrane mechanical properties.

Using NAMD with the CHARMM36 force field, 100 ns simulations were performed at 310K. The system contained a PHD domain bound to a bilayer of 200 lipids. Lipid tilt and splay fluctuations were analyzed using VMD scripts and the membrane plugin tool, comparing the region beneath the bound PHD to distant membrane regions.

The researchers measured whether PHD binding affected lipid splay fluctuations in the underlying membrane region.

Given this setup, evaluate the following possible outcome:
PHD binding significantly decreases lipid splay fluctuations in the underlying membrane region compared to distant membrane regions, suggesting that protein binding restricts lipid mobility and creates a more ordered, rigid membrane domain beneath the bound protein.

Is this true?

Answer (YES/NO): NO